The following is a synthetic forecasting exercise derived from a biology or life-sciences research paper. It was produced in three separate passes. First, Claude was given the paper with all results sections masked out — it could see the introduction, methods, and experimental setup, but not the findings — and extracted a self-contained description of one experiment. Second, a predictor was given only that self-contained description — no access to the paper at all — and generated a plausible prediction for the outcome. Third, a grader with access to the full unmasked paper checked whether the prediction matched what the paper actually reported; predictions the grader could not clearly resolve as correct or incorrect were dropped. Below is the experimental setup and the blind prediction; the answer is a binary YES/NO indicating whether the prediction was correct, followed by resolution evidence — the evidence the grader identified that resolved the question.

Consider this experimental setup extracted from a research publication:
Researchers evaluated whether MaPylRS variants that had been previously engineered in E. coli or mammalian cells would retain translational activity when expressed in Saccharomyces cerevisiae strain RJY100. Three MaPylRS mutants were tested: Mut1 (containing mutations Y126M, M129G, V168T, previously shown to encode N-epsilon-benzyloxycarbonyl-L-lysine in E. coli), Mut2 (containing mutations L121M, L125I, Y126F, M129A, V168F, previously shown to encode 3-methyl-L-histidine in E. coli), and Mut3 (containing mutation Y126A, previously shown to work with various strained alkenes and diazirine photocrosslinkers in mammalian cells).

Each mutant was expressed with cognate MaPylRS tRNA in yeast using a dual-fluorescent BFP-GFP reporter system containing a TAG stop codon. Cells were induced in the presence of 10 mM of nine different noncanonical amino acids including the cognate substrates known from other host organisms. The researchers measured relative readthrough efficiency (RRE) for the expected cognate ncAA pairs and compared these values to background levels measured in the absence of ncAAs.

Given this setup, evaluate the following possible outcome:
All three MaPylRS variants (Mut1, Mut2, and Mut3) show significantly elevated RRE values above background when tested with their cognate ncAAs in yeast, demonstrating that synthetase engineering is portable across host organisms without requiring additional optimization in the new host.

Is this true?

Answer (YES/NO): NO